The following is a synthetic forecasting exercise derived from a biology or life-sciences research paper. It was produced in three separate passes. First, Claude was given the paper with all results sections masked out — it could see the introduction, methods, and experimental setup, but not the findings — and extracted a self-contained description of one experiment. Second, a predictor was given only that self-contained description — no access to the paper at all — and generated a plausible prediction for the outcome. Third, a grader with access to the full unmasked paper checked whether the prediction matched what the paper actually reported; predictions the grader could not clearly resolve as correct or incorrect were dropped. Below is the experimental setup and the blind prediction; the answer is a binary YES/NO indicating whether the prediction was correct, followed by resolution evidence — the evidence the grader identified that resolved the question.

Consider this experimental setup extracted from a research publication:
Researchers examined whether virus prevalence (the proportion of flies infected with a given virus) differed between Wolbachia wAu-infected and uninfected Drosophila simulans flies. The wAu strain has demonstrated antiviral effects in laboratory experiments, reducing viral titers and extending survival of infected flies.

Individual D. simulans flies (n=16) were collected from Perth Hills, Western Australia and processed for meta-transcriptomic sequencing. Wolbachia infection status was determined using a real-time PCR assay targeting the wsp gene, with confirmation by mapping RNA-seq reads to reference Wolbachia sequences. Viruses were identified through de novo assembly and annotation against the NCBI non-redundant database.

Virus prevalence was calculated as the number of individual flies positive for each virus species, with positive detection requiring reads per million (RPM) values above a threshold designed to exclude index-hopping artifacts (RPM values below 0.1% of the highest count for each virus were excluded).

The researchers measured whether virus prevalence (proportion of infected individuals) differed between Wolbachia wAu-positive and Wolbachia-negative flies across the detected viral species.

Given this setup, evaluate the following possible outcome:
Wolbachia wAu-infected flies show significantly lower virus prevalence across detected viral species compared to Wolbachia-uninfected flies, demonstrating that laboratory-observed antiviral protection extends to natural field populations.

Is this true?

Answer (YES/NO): NO